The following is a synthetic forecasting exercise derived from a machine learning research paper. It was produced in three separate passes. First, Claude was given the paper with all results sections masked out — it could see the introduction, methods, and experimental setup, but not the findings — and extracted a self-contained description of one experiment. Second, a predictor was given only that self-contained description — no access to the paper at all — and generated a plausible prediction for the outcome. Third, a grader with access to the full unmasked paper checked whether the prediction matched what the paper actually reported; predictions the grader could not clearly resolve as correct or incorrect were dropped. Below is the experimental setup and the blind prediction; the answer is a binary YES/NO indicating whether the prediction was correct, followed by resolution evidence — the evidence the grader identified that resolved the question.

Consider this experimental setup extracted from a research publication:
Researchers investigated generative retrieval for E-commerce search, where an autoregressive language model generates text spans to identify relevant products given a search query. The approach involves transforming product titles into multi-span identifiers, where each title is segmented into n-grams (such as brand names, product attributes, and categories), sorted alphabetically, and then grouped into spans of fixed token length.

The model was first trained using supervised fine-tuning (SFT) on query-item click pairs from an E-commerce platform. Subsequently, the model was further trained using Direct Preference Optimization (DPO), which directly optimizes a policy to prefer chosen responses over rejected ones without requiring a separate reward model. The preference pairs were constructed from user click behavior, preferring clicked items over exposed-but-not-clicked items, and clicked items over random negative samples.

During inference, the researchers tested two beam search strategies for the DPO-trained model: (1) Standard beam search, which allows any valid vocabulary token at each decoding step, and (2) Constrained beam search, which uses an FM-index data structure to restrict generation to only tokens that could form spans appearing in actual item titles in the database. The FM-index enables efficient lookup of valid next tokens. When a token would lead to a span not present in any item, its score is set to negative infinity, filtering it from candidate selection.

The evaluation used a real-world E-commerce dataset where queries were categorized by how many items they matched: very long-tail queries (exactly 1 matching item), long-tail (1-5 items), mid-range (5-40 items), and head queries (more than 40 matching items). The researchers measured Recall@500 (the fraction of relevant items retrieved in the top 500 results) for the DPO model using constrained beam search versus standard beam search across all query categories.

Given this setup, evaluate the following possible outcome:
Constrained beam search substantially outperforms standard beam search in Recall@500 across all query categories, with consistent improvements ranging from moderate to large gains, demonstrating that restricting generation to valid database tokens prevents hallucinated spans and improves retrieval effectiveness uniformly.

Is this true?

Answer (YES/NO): YES